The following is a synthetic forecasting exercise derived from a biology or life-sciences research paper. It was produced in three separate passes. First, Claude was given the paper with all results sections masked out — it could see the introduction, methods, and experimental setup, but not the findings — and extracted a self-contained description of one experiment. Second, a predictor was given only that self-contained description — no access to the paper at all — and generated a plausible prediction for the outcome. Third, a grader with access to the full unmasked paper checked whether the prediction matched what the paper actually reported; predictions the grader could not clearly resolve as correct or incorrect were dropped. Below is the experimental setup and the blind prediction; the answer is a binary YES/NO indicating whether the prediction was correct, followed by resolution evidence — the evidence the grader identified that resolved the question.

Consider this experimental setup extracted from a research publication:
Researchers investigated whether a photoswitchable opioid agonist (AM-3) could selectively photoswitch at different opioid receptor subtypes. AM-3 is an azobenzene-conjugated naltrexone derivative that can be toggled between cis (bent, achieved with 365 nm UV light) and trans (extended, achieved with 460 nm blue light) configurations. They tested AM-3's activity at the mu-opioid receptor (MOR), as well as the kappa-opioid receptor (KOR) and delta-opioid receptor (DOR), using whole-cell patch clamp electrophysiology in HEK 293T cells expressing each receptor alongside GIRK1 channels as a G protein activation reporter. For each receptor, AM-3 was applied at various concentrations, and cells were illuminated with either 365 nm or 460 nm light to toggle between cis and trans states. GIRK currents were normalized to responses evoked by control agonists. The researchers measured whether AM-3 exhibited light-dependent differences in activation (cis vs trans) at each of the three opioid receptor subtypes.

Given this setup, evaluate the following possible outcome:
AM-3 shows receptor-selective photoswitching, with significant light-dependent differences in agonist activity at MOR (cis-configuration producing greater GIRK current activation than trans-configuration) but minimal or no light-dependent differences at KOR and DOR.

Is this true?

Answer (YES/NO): YES